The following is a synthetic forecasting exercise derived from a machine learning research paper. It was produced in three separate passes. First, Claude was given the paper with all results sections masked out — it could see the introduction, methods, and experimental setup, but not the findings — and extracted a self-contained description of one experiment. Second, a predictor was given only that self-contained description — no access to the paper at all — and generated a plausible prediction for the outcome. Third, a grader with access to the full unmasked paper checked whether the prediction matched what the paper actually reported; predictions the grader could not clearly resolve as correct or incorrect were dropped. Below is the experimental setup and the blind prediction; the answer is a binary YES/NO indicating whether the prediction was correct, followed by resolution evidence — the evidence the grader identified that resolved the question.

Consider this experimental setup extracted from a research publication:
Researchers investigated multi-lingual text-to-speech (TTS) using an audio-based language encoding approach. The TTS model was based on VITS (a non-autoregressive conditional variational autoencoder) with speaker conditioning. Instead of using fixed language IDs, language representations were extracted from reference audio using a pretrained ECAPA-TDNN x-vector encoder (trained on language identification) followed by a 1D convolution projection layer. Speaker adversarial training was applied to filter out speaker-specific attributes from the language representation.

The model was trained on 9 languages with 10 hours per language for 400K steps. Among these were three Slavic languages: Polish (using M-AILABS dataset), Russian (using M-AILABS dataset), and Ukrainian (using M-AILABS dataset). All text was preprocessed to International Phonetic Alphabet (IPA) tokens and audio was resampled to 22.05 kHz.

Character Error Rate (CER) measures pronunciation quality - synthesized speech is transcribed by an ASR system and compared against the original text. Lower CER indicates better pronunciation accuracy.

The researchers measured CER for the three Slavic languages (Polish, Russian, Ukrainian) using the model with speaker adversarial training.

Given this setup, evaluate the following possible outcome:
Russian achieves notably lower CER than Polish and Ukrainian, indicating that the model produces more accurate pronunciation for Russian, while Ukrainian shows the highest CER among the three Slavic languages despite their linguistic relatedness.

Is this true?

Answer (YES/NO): NO